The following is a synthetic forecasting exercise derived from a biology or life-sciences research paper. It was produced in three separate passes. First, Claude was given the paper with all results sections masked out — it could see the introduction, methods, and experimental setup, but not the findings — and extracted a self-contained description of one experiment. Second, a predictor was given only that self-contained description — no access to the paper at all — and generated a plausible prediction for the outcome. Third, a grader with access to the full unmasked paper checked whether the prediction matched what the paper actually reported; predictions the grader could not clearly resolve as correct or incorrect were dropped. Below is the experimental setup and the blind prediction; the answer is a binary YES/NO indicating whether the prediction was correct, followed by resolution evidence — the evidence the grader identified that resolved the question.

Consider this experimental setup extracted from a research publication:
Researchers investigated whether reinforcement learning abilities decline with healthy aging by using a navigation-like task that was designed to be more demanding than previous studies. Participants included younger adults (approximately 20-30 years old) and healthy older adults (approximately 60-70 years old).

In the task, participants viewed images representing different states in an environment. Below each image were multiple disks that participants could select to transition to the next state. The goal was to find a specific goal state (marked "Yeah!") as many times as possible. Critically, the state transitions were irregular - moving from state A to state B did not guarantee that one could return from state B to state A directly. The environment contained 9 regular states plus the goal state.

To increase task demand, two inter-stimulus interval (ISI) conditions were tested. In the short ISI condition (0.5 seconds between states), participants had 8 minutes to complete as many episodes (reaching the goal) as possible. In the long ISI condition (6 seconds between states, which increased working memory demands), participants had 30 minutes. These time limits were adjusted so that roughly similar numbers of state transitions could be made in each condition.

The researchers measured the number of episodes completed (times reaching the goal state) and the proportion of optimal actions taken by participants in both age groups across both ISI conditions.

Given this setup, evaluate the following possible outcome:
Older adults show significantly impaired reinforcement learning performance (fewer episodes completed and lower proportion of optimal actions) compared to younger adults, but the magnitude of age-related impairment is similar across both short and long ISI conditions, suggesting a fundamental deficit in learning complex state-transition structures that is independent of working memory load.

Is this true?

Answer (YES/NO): NO